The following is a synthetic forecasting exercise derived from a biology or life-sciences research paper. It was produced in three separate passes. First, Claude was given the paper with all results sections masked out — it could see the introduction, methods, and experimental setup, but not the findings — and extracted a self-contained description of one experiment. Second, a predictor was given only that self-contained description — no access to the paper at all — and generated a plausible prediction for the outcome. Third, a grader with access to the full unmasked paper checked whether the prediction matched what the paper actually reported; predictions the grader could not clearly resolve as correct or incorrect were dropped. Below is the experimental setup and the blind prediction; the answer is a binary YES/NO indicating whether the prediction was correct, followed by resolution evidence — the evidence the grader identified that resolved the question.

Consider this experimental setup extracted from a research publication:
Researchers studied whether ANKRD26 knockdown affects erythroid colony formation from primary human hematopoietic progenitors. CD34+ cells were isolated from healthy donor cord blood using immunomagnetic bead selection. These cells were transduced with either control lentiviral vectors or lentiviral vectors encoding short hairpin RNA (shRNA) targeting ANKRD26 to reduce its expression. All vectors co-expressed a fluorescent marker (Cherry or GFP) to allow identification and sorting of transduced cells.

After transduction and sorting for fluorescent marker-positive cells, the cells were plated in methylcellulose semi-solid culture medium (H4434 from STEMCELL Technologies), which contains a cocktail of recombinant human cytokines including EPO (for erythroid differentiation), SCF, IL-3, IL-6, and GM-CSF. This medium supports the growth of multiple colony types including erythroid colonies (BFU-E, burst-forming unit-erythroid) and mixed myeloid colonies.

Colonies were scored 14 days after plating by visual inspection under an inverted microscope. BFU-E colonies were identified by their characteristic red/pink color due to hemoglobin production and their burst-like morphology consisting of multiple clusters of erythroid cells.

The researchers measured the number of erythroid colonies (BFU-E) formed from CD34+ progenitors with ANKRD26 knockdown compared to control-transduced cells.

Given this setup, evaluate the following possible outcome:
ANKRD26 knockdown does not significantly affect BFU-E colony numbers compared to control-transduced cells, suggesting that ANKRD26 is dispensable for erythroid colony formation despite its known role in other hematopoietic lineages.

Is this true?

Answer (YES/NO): NO